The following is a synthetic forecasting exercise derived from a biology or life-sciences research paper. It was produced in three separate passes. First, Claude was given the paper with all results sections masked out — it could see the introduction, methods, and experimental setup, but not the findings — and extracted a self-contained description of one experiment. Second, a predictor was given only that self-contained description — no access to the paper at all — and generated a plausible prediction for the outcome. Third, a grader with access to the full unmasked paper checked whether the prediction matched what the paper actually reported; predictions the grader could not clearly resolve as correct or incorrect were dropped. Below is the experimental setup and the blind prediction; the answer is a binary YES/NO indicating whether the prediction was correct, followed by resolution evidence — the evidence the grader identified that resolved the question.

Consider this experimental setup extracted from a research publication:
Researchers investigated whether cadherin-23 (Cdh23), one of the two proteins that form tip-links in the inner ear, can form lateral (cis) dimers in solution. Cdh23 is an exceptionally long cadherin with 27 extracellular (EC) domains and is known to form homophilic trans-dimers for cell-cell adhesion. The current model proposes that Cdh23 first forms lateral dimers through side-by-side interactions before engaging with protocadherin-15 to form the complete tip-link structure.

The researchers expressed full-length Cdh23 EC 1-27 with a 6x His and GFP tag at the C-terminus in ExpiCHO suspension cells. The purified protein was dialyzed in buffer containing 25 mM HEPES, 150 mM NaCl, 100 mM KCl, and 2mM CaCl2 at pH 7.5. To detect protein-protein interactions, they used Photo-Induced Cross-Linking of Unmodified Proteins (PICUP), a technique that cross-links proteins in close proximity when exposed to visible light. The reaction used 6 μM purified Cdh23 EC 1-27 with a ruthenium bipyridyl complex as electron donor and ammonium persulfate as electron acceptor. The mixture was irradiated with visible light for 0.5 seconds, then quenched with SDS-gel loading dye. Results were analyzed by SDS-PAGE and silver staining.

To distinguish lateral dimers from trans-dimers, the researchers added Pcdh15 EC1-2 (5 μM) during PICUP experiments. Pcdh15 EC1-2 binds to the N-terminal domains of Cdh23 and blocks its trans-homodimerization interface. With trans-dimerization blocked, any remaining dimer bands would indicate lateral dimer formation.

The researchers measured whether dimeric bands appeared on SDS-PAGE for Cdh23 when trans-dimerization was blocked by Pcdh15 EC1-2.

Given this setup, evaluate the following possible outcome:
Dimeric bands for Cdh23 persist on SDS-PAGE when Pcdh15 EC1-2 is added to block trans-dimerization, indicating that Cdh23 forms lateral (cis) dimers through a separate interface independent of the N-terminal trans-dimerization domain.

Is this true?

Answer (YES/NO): NO